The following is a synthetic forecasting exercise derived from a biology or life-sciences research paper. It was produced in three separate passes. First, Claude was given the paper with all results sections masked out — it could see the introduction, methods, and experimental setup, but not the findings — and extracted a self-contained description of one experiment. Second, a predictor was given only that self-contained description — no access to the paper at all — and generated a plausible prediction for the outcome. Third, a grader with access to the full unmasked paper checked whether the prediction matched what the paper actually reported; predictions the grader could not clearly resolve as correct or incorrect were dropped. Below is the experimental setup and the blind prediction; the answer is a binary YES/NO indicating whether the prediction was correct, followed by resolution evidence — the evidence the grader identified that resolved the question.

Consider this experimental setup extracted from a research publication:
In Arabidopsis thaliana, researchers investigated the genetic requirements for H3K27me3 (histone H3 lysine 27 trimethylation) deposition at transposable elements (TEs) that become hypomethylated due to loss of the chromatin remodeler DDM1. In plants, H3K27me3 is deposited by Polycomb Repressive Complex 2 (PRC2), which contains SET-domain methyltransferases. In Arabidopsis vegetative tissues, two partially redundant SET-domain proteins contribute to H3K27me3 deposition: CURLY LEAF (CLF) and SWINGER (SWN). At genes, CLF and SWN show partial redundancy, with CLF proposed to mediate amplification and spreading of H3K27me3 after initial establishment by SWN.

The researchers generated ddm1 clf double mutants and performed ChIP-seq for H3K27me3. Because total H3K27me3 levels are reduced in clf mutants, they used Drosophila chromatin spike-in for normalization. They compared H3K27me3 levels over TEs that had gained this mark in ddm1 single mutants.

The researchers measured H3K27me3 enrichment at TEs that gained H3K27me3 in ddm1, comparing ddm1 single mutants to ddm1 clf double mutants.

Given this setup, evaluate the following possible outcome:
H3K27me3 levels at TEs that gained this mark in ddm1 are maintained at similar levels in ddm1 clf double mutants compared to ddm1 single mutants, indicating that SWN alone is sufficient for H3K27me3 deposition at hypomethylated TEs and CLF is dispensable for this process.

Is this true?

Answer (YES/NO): NO